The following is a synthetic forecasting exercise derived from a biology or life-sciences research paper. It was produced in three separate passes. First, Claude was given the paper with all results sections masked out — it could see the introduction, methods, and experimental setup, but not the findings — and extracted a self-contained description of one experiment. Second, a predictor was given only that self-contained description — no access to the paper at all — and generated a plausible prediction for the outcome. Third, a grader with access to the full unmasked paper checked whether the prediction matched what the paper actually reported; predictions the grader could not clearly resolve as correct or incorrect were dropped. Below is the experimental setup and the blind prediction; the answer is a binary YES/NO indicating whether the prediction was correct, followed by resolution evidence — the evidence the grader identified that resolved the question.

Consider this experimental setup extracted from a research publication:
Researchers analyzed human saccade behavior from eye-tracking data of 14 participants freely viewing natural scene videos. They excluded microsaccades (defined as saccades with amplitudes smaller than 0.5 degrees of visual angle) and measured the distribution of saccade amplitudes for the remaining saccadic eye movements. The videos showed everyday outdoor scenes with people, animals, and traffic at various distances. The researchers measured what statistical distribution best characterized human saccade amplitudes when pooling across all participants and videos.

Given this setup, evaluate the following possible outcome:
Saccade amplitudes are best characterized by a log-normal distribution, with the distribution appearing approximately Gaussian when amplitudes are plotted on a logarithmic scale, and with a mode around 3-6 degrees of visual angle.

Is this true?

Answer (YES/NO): NO